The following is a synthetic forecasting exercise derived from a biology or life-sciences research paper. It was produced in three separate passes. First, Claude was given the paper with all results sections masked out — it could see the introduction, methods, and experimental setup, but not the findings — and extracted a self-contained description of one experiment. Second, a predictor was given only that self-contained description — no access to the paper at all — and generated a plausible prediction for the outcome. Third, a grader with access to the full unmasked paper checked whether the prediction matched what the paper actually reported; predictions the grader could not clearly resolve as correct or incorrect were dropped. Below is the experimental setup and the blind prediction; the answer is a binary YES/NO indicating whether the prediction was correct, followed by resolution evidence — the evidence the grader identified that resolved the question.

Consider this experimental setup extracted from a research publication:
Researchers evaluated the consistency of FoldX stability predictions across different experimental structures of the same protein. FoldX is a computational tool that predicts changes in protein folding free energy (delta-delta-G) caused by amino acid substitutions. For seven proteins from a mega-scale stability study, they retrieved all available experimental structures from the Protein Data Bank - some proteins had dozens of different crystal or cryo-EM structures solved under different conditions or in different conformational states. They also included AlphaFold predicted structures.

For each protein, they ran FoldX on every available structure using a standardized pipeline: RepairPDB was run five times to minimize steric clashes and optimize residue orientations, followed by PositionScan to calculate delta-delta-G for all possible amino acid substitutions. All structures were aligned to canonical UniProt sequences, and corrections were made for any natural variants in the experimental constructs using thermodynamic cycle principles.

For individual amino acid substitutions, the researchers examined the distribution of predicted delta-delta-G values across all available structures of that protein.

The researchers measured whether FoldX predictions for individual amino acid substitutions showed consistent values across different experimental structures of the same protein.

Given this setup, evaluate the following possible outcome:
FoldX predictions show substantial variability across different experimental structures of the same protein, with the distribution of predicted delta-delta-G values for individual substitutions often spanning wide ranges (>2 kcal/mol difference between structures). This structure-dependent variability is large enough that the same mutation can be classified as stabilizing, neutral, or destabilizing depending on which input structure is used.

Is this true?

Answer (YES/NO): NO